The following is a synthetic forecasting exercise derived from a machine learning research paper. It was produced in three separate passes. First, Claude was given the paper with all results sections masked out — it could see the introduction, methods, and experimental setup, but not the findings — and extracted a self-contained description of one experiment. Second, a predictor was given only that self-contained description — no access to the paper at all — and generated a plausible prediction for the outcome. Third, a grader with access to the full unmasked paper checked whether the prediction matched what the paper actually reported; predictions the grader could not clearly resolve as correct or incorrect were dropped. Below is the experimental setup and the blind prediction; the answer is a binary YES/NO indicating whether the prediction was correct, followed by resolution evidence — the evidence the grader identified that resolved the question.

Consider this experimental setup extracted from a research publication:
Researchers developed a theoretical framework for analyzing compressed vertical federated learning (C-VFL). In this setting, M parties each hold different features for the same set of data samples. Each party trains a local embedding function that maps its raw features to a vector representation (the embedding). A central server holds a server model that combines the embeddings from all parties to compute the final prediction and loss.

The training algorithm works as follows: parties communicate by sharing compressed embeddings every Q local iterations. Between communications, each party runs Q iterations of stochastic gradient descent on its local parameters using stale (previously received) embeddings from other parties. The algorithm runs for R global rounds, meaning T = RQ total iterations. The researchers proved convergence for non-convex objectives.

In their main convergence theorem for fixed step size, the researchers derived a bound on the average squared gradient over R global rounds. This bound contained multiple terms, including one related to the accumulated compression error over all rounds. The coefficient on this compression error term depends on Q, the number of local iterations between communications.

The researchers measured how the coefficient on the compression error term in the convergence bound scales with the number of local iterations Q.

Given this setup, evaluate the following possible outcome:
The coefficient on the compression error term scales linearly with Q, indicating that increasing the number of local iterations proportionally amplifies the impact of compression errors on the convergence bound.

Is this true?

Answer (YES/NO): NO